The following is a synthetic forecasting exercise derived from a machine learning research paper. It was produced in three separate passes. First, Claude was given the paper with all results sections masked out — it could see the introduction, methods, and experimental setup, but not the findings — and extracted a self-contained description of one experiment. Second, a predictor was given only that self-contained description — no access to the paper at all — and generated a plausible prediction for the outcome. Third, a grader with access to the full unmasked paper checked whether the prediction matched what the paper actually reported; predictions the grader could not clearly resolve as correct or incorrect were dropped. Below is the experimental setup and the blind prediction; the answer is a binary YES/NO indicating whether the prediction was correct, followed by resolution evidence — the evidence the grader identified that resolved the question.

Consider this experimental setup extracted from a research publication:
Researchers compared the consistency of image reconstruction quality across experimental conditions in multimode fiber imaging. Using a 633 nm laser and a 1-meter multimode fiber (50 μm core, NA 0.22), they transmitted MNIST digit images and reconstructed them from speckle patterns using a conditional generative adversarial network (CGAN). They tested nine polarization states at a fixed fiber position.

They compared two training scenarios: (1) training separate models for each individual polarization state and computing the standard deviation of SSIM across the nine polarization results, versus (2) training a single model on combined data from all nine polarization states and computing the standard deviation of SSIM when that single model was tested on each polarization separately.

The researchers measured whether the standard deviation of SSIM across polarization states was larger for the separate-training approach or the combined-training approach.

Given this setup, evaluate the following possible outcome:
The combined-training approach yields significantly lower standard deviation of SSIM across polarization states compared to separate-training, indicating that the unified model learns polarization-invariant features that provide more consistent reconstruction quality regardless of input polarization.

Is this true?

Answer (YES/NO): YES